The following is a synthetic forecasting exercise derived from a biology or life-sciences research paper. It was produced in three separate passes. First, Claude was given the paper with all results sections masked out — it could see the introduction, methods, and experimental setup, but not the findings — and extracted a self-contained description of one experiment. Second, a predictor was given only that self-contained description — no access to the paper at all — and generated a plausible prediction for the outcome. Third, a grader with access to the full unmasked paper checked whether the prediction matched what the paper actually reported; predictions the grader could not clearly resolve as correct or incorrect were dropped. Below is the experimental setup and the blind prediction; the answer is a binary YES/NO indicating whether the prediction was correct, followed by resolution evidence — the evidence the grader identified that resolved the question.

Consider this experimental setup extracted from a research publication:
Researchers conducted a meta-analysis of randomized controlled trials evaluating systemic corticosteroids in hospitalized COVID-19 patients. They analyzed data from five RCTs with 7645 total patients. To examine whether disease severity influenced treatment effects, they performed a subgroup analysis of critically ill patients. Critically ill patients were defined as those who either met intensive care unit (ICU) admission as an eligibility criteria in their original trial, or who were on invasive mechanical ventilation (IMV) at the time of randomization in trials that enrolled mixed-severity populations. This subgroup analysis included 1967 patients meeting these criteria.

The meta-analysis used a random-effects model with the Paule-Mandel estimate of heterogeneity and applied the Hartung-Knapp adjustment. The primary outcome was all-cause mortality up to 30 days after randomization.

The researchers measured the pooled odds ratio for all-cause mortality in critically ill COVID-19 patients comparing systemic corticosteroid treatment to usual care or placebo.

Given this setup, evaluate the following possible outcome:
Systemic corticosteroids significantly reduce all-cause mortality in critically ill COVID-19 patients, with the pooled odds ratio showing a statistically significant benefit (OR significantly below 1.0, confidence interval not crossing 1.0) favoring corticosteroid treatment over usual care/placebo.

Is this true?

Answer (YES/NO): YES